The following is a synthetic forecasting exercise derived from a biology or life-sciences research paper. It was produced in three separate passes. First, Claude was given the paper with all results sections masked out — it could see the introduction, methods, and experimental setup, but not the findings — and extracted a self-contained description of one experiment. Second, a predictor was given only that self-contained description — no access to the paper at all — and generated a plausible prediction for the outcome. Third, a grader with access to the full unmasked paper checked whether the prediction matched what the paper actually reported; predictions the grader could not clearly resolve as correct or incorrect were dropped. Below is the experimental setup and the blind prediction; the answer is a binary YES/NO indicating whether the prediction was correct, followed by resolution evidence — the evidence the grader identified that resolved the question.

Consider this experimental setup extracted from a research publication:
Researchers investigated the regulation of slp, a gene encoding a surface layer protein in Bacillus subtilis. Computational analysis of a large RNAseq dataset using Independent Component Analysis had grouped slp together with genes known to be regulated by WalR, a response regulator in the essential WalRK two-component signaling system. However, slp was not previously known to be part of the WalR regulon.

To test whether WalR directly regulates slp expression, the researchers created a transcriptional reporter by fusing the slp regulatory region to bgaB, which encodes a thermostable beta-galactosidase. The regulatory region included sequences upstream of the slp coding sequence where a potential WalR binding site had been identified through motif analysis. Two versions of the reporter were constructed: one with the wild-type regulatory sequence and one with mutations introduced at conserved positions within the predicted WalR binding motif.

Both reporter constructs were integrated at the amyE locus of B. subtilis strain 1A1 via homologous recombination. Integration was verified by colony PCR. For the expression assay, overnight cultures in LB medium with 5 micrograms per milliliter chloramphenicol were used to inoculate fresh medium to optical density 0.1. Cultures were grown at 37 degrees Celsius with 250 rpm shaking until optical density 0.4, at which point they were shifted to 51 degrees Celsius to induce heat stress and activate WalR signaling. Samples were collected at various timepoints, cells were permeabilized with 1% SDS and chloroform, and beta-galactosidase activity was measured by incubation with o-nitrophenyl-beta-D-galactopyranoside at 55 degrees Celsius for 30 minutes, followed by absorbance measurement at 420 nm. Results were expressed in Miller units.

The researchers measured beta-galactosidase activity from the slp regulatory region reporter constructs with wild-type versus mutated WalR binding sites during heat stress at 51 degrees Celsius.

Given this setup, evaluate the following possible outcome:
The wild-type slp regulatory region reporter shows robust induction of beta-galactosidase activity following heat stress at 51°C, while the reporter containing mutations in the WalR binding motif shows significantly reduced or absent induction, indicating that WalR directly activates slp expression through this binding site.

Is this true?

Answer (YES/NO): YES